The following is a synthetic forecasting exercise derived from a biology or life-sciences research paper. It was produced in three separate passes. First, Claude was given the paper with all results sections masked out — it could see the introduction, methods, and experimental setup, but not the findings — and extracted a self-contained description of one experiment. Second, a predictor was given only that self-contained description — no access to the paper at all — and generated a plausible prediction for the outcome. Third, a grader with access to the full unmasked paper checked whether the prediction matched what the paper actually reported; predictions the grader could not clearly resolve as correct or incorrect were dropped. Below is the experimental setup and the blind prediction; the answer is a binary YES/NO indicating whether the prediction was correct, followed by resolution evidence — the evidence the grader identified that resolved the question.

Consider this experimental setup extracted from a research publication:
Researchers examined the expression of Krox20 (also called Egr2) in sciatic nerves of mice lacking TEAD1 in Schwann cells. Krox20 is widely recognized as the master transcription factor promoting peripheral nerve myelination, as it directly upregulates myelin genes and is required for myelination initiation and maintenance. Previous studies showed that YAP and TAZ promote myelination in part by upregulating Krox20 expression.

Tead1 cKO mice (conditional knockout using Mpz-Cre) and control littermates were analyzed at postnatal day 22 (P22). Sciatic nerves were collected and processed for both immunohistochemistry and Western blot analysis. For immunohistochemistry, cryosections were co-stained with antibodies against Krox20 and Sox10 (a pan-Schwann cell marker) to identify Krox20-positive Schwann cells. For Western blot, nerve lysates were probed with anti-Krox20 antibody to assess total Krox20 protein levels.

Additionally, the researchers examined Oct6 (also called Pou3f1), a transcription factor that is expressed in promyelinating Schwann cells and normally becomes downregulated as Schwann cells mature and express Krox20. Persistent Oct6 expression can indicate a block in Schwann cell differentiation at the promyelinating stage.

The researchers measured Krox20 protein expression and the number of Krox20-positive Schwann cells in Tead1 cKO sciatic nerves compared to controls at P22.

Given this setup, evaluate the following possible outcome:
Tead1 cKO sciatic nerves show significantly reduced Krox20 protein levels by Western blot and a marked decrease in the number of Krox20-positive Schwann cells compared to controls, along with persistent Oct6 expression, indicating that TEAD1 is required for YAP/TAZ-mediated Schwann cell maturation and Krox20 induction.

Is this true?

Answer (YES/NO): NO